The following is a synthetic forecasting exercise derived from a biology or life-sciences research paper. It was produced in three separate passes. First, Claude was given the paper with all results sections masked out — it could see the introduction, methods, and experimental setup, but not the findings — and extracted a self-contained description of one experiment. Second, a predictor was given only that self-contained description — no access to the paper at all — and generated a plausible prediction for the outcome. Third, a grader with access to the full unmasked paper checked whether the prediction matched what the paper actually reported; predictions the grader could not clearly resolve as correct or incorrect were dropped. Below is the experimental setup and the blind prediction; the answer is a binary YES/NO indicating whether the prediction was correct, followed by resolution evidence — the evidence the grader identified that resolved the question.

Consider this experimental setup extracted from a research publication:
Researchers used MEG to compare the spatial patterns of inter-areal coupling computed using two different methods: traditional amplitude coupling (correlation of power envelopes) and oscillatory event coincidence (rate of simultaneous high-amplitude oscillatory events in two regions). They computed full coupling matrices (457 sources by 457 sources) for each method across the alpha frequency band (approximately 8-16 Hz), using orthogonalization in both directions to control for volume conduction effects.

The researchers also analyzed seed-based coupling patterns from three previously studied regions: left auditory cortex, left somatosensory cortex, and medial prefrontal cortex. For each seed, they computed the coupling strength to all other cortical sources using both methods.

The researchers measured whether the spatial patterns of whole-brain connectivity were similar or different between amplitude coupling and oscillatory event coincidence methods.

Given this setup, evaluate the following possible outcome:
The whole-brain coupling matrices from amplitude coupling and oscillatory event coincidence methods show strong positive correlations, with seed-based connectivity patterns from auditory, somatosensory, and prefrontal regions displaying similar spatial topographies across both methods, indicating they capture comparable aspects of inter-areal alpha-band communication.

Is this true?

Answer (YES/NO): YES